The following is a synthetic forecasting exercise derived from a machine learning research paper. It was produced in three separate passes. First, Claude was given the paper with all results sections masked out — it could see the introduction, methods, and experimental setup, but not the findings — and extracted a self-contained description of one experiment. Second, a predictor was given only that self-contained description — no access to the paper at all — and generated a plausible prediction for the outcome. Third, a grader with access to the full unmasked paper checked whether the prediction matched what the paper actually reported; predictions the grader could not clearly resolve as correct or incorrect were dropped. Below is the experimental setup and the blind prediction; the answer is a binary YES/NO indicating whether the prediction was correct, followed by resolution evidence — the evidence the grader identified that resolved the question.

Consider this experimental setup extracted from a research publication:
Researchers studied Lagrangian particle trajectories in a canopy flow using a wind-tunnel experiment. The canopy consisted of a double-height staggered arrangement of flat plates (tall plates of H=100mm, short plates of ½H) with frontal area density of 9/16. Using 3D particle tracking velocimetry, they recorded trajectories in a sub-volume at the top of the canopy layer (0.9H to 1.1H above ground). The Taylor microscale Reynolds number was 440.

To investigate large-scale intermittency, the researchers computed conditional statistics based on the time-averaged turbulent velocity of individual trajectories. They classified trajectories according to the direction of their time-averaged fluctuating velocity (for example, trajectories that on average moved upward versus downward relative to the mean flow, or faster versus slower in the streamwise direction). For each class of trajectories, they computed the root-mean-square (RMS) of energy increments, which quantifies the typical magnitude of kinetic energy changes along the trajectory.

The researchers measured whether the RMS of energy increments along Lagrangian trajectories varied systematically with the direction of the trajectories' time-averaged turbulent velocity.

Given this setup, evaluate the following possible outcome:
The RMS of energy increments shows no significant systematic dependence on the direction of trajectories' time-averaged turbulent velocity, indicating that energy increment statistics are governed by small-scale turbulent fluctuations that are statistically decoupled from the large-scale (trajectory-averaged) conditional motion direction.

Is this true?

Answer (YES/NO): NO